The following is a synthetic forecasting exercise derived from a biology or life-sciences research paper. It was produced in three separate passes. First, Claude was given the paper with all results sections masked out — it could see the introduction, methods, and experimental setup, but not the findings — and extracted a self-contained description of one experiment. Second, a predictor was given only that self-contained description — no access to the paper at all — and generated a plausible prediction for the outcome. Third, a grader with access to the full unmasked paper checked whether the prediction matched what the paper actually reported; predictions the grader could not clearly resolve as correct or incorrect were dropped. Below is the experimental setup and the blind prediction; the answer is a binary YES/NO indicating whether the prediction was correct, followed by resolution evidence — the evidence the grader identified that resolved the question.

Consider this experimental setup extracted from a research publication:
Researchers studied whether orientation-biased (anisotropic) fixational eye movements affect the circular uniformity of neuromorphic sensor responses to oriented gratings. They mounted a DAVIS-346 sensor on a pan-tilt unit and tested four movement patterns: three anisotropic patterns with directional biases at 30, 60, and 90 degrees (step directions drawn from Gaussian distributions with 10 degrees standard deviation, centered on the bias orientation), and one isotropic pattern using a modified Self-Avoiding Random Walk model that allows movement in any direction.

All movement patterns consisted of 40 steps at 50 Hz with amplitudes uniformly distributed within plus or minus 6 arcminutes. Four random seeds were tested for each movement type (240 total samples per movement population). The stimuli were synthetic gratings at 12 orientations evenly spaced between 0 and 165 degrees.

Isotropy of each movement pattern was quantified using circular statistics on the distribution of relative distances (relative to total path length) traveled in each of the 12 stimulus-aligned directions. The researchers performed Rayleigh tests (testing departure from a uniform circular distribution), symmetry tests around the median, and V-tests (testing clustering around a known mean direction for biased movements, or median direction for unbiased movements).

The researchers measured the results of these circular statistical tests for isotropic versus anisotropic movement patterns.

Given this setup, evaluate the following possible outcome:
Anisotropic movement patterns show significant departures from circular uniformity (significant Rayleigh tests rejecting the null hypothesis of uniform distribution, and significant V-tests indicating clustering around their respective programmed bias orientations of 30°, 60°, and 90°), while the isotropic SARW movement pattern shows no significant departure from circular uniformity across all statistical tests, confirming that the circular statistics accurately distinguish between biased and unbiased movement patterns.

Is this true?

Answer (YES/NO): YES